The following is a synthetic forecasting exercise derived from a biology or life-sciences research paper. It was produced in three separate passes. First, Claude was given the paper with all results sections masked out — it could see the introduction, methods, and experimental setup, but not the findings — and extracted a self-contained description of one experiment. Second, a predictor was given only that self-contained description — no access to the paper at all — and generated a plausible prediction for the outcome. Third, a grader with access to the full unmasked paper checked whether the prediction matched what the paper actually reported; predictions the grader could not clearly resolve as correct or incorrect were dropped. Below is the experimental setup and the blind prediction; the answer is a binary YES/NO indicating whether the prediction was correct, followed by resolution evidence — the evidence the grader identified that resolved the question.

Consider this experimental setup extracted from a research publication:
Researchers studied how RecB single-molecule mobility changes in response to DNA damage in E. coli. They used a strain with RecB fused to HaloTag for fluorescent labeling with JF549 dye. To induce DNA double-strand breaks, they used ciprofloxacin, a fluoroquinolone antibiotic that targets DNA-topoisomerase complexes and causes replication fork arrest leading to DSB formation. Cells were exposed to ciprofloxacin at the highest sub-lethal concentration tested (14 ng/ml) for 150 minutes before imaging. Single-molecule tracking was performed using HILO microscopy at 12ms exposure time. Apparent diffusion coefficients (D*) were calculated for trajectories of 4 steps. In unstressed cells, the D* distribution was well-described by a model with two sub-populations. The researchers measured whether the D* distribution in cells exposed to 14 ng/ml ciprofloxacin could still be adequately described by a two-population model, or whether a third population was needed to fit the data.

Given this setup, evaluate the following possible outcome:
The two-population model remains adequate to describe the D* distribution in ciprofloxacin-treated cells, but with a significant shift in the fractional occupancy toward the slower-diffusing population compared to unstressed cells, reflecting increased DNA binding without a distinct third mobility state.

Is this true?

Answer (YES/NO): NO